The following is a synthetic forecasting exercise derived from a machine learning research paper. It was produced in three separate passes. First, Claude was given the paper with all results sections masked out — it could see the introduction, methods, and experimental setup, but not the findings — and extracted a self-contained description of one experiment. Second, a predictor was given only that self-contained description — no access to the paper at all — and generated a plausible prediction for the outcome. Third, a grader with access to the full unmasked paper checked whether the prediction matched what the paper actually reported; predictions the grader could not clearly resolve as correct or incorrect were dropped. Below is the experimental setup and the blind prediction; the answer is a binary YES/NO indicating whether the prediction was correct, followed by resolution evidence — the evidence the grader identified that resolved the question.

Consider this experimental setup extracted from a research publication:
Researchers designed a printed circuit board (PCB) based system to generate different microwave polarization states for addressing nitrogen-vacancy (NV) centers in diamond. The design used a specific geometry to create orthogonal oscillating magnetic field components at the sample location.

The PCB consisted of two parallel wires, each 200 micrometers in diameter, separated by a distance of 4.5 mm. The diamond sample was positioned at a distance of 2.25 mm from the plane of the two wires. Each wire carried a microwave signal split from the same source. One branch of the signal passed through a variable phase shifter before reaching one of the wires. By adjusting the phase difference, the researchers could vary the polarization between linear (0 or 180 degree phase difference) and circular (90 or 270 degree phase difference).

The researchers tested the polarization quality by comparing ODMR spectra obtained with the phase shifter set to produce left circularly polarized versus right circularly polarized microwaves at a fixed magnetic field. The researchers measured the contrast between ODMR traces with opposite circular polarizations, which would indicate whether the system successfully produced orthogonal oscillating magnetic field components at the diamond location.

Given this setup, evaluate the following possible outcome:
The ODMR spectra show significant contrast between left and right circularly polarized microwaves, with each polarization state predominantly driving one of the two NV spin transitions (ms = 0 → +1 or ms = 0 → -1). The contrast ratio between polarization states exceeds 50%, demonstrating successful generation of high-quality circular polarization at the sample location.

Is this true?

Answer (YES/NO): YES